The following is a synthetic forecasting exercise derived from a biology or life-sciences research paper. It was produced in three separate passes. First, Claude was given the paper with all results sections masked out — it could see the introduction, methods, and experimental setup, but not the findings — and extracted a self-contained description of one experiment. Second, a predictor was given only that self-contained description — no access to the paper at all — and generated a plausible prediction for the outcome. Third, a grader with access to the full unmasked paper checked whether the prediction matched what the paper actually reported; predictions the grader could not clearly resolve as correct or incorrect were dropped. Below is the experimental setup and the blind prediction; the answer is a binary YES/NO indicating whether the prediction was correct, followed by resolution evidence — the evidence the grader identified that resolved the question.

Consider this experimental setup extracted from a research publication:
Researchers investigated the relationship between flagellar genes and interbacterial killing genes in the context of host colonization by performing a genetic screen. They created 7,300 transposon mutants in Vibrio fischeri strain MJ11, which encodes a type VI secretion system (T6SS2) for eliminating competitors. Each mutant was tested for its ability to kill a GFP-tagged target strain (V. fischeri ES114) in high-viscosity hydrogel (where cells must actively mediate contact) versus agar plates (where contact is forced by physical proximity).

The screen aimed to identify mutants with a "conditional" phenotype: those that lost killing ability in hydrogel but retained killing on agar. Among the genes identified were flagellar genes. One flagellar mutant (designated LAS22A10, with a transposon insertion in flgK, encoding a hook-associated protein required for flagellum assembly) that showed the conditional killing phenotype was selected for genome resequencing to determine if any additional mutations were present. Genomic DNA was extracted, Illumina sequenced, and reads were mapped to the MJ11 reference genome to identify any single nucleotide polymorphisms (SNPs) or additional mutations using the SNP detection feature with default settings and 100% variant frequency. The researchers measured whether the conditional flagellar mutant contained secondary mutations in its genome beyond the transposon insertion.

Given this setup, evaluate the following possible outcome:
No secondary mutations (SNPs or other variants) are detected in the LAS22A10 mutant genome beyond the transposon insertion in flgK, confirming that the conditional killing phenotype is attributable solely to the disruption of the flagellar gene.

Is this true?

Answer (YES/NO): NO